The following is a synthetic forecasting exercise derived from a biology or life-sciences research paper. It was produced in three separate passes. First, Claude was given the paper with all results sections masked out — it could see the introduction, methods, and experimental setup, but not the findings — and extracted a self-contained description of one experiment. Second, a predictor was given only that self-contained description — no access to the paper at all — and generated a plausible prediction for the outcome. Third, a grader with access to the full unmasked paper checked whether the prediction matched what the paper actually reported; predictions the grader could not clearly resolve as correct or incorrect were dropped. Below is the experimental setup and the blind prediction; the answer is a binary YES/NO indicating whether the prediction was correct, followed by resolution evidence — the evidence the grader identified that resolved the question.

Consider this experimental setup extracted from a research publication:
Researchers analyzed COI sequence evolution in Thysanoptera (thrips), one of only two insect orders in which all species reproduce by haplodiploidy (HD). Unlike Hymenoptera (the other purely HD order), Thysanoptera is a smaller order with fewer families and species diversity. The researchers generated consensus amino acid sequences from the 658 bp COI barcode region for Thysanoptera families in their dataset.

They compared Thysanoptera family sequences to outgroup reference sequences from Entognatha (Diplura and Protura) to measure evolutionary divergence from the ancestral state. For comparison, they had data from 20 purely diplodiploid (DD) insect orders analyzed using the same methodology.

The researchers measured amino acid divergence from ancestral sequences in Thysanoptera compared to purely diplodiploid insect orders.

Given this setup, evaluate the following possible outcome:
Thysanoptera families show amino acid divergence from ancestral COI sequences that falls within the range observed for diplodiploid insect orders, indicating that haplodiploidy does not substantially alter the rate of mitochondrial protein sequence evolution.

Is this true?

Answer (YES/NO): NO